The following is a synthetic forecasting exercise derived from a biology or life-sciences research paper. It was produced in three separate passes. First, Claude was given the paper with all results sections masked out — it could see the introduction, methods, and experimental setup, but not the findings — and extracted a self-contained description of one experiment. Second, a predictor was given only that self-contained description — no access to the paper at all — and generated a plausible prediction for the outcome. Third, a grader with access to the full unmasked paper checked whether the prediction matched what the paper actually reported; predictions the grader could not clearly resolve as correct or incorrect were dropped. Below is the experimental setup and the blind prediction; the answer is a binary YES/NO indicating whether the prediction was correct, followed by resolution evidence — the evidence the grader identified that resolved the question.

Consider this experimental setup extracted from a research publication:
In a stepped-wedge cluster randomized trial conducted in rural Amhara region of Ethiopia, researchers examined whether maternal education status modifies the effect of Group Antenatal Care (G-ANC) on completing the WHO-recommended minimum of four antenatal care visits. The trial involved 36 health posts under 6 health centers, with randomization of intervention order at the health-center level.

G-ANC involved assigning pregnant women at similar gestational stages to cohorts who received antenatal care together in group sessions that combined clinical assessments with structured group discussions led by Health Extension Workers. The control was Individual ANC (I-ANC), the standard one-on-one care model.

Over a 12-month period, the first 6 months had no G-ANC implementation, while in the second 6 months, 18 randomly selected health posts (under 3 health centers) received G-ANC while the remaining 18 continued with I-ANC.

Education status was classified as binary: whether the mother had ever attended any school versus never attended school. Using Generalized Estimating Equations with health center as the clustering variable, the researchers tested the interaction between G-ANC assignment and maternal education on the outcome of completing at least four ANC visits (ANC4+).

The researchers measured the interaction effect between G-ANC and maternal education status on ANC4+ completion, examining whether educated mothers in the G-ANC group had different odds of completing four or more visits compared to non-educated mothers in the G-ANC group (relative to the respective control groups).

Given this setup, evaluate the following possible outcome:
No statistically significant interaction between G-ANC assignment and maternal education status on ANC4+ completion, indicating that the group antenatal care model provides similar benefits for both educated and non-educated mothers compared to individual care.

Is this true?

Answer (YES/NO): NO